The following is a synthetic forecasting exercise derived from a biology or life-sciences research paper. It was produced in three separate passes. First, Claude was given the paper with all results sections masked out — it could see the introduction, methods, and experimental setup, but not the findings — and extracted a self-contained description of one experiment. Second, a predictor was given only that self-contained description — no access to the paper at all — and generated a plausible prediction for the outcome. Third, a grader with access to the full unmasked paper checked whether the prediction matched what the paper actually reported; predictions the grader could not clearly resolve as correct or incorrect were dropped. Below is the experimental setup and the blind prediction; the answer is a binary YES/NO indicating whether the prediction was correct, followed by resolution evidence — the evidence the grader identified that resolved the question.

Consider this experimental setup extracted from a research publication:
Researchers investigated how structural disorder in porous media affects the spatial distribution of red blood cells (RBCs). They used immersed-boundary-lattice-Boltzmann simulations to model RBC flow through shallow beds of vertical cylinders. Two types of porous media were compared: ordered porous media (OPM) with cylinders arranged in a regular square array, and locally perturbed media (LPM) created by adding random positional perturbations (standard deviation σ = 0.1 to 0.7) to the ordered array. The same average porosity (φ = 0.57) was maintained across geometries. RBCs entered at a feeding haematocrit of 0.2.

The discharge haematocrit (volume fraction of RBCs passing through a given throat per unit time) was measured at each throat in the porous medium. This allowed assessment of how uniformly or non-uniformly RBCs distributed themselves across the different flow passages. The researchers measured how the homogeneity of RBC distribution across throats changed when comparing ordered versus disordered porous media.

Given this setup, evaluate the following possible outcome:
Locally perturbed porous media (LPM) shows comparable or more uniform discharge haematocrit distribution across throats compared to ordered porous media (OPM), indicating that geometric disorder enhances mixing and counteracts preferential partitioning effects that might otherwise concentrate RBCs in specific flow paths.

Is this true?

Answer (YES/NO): YES